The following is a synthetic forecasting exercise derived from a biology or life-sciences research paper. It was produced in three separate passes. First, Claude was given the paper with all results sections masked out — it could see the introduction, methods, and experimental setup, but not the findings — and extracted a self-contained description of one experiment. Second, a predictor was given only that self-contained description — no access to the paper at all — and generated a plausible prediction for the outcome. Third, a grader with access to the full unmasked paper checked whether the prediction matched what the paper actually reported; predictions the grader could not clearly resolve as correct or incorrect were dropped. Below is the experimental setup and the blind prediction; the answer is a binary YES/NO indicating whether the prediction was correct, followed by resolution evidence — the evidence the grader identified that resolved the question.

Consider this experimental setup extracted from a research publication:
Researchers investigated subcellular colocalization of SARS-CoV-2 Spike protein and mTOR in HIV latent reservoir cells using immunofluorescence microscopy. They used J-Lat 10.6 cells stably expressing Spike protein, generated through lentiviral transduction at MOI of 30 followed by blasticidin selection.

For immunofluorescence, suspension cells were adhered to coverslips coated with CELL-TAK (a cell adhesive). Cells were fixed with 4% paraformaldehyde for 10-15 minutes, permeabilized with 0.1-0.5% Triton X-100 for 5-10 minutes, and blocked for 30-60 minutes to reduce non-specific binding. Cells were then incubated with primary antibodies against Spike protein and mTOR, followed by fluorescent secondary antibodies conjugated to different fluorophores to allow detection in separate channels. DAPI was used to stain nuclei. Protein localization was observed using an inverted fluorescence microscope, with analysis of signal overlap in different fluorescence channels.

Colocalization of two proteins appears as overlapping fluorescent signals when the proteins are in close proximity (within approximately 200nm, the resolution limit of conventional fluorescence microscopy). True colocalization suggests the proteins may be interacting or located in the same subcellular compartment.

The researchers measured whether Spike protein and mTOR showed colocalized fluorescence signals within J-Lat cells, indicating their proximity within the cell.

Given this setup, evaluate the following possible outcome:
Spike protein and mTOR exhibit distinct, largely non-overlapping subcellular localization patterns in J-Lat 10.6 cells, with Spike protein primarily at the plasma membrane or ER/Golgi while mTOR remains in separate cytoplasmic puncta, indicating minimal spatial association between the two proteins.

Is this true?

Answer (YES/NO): NO